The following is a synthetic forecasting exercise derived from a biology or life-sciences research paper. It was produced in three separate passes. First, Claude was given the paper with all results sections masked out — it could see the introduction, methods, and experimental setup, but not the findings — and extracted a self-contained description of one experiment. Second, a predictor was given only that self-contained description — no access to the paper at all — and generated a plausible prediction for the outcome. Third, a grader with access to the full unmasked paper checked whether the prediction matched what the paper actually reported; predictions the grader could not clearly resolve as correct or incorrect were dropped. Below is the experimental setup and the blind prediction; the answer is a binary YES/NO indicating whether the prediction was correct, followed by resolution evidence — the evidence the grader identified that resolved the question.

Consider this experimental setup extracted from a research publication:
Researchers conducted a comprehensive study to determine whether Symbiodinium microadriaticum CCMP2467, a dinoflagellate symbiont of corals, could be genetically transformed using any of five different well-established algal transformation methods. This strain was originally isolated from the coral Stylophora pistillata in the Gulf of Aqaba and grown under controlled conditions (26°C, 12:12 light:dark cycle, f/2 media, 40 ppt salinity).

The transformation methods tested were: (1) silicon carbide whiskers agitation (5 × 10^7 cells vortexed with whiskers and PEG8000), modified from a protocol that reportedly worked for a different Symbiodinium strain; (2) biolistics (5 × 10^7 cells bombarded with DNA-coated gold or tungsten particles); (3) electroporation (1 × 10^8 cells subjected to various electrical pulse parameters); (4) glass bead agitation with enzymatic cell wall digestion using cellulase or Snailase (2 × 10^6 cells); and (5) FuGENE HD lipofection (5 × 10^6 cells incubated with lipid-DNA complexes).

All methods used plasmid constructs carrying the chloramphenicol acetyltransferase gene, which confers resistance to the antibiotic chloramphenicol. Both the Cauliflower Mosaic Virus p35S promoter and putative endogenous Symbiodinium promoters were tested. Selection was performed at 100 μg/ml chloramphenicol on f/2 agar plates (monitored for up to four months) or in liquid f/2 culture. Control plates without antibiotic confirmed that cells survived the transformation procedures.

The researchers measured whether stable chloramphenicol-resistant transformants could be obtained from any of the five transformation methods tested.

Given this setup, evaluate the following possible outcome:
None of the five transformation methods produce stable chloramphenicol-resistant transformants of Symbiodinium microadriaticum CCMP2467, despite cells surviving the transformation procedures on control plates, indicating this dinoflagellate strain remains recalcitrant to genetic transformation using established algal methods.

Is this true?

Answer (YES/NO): YES